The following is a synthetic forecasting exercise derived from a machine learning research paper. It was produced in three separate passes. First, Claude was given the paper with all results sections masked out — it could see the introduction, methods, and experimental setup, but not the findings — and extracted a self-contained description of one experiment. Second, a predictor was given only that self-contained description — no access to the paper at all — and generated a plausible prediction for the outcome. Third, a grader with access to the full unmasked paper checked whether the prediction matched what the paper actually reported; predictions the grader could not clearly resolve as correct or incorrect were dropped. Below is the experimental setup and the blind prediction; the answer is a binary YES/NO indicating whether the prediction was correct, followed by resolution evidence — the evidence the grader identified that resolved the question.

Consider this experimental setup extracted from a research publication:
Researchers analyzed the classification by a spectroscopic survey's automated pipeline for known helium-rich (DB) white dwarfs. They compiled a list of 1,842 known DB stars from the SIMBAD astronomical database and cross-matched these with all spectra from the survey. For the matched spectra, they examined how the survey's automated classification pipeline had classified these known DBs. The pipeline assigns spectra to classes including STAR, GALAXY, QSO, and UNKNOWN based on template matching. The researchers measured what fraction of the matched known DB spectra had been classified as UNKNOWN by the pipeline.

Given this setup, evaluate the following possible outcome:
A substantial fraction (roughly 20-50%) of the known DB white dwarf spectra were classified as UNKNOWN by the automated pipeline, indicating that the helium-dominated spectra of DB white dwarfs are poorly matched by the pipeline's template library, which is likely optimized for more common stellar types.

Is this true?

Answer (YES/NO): NO